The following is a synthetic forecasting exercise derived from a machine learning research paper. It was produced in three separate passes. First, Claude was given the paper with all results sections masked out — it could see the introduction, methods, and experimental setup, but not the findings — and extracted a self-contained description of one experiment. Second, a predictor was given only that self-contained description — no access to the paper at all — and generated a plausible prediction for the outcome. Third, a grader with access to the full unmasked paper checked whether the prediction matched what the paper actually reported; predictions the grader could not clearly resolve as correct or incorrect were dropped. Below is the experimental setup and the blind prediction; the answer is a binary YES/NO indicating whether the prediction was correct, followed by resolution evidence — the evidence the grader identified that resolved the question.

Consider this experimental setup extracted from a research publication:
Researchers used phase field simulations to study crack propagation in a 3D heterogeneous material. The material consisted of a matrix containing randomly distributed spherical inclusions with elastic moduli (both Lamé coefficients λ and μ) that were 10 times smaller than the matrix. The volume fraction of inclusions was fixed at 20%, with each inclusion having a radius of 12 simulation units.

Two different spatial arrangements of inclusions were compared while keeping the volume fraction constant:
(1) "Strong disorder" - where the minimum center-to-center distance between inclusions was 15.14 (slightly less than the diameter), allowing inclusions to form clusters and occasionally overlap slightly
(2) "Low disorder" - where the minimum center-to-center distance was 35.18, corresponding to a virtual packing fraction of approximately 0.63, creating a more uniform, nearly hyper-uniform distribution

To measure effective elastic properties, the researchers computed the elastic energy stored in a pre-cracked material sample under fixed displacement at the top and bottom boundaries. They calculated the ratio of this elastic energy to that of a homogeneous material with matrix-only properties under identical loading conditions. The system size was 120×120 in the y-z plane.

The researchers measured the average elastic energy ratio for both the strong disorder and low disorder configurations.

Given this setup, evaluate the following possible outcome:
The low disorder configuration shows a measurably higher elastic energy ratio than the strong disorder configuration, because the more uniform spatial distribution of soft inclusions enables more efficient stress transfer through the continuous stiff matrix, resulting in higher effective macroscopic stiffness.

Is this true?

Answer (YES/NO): NO